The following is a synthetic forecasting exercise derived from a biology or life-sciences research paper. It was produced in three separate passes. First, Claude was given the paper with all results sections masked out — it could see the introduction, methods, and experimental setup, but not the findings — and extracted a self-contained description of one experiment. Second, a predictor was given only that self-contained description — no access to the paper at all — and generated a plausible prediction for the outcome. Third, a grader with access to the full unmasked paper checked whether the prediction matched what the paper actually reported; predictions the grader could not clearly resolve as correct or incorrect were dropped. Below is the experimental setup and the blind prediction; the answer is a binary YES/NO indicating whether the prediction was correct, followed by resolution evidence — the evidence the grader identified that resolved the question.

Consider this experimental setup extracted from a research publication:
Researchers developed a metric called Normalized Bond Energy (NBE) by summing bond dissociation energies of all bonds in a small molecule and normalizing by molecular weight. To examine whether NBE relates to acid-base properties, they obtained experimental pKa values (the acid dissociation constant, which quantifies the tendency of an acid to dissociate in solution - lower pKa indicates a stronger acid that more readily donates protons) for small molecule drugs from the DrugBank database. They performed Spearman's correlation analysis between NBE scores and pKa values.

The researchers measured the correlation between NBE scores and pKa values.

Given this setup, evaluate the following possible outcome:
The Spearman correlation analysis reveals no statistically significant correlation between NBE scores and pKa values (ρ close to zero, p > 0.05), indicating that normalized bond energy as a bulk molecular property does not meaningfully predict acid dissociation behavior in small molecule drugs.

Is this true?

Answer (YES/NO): NO